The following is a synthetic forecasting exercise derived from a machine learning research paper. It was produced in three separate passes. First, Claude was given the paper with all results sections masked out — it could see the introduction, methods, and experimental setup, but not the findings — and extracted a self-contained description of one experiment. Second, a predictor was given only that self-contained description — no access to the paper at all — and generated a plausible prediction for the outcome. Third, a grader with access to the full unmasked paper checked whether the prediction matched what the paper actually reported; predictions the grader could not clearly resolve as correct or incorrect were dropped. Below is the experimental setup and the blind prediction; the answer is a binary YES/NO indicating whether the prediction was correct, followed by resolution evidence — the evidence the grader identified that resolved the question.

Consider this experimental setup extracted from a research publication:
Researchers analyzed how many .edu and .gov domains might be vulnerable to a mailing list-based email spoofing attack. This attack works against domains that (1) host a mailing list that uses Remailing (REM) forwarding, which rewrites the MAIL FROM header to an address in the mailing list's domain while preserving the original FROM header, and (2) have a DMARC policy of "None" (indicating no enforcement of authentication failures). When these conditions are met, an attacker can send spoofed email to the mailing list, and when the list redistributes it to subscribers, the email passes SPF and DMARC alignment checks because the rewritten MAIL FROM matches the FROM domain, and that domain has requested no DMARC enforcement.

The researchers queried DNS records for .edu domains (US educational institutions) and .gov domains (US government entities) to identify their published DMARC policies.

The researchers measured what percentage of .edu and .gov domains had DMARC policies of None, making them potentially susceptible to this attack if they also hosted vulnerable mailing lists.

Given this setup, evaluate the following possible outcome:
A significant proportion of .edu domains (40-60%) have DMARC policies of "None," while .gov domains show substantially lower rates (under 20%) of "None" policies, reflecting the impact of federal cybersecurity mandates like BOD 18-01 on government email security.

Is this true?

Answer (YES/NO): NO